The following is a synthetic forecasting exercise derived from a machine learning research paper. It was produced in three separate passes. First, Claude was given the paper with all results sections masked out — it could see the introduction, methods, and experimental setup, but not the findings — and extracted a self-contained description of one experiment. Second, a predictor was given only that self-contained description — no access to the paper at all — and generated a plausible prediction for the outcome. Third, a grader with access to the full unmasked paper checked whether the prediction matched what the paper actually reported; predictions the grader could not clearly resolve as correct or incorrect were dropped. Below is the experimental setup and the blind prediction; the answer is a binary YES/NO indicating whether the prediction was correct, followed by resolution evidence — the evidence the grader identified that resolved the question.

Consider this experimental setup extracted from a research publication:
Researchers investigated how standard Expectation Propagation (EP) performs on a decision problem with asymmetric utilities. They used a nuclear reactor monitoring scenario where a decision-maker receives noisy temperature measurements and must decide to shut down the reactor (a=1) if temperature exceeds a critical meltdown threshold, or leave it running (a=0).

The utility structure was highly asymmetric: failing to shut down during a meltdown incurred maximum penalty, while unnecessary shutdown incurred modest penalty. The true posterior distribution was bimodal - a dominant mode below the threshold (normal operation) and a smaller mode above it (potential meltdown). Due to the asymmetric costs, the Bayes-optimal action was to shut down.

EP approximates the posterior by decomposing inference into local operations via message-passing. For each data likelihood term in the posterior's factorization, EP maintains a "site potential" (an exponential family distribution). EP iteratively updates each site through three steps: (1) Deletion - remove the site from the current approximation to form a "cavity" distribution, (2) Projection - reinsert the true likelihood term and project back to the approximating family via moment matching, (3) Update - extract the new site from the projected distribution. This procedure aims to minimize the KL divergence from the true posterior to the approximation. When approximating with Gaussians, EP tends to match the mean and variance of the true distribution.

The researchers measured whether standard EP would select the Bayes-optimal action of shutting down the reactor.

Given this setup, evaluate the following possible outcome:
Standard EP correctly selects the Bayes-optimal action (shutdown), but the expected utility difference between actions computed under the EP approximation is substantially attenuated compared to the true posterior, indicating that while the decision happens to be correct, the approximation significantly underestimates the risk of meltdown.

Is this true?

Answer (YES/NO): NO